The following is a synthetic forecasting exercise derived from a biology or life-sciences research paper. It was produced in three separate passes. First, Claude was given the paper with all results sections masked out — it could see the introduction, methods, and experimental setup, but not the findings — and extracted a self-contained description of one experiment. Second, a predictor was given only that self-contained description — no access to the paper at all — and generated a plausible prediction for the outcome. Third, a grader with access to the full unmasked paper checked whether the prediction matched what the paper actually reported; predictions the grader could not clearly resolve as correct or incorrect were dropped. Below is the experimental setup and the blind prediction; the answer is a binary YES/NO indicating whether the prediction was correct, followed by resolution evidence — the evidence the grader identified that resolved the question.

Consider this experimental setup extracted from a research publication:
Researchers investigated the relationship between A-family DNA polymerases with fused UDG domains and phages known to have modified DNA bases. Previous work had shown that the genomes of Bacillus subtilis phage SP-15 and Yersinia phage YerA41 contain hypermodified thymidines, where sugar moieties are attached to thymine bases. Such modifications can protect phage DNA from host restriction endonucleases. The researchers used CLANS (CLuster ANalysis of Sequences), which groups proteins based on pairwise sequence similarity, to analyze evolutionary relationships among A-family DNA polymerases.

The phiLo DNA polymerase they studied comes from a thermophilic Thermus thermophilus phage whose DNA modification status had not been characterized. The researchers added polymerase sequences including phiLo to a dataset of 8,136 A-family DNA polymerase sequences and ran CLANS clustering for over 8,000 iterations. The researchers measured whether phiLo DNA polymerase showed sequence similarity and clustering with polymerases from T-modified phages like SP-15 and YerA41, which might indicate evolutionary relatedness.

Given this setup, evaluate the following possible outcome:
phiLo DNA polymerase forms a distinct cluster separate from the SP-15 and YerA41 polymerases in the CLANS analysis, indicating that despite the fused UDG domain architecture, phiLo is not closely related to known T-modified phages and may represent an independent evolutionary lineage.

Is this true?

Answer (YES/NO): NO